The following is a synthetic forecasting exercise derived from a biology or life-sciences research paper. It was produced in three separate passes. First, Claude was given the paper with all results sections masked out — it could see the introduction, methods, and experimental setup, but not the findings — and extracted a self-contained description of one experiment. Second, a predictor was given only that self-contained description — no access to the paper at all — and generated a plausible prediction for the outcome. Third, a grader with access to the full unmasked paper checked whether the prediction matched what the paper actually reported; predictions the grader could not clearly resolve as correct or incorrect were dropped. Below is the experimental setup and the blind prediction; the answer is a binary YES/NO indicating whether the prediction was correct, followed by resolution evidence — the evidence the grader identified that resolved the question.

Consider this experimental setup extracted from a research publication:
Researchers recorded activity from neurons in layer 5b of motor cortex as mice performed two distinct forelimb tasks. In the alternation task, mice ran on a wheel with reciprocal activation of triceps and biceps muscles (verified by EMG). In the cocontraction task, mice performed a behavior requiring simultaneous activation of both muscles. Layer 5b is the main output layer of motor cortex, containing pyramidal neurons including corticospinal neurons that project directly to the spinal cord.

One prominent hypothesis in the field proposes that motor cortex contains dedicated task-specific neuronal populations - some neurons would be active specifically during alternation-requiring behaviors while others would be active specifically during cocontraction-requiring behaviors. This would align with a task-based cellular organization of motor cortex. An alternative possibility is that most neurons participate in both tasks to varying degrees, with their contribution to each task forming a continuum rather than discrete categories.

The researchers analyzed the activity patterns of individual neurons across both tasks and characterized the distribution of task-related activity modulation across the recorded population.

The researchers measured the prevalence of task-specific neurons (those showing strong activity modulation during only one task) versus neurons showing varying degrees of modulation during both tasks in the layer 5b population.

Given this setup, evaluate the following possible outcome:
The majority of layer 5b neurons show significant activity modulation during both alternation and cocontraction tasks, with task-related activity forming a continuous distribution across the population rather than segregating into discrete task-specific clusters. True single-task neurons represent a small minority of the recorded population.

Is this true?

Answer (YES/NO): YES